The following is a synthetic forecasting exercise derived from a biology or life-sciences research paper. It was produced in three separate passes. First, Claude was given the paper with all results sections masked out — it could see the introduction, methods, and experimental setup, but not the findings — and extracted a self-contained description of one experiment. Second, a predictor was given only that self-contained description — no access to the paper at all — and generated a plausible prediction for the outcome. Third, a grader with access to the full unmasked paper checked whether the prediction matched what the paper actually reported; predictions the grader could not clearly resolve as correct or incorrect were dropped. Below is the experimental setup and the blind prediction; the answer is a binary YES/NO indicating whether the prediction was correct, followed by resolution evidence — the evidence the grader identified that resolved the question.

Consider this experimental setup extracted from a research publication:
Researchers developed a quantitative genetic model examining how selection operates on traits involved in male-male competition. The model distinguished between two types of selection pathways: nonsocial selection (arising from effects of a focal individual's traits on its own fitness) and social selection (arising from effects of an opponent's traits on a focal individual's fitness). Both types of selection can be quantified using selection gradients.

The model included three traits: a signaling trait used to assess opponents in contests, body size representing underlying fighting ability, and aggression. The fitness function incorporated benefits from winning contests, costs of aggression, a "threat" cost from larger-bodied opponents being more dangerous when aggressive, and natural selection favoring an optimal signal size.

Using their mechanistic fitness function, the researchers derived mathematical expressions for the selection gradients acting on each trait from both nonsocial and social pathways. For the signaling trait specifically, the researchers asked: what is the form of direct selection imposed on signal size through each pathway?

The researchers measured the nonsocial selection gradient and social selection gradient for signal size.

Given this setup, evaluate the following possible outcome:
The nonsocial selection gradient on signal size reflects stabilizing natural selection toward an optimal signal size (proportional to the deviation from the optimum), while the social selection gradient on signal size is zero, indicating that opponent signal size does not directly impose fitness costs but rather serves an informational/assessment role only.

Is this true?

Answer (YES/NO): YES